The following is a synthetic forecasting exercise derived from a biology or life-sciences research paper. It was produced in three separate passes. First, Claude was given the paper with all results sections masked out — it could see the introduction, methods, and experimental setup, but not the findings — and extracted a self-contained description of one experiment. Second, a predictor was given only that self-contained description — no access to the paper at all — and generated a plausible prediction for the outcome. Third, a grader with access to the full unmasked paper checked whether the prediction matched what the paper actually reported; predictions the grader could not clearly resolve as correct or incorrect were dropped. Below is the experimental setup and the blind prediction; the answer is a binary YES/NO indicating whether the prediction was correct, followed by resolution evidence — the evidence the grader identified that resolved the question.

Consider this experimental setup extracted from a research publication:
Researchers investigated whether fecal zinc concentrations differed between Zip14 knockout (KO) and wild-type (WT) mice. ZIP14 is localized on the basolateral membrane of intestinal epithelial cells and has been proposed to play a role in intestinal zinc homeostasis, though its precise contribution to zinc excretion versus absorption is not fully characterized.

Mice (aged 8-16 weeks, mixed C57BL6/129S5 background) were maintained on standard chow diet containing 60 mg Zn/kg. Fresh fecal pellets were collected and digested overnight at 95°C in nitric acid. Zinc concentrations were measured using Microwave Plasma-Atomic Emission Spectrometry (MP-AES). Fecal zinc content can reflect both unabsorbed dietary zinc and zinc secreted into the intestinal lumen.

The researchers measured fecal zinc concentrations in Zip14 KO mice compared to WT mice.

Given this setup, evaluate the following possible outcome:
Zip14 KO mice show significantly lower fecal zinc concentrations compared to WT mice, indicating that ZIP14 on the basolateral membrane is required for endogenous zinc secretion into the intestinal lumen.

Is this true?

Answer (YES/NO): YES